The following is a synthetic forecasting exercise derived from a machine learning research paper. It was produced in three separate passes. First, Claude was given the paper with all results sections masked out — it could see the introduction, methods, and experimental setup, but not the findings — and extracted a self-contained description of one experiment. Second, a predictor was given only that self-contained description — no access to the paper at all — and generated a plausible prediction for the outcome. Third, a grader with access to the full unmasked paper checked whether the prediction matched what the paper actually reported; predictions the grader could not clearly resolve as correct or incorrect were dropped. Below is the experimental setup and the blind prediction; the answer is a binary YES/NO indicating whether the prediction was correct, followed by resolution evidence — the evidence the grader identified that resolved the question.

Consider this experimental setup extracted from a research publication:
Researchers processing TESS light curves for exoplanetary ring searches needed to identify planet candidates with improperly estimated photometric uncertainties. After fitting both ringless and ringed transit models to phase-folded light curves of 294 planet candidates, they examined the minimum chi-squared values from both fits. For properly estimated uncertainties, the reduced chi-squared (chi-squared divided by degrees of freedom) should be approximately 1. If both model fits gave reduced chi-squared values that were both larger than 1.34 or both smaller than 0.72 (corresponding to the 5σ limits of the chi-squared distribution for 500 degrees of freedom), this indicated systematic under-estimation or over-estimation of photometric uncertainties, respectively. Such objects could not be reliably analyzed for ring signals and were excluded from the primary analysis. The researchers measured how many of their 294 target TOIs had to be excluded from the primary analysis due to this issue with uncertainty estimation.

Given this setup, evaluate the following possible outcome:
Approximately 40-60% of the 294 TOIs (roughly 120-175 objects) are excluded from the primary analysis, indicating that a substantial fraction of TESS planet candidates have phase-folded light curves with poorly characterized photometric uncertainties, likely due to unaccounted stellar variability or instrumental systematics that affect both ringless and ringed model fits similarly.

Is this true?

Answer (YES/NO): NO